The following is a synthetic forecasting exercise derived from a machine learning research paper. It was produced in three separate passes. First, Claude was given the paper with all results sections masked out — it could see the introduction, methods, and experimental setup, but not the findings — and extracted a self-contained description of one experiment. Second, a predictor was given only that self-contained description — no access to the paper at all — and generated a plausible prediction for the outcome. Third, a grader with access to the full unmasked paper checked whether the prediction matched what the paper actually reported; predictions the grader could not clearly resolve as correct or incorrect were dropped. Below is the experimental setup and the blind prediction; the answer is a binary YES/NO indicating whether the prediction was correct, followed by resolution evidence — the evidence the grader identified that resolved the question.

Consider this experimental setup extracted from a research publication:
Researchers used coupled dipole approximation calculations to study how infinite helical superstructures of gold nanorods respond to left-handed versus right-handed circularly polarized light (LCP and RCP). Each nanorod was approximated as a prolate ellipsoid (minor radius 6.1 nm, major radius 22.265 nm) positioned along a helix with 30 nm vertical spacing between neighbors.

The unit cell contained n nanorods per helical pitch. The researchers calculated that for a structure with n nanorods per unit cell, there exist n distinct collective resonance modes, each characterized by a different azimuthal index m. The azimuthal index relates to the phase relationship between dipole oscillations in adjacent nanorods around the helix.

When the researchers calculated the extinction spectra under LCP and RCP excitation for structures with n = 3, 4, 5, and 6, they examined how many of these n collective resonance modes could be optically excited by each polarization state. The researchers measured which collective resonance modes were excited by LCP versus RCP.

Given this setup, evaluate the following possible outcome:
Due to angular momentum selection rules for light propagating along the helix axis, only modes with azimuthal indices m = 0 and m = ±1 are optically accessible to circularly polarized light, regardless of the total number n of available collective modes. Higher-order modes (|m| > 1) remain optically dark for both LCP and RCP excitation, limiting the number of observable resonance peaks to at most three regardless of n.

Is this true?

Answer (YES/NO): NO